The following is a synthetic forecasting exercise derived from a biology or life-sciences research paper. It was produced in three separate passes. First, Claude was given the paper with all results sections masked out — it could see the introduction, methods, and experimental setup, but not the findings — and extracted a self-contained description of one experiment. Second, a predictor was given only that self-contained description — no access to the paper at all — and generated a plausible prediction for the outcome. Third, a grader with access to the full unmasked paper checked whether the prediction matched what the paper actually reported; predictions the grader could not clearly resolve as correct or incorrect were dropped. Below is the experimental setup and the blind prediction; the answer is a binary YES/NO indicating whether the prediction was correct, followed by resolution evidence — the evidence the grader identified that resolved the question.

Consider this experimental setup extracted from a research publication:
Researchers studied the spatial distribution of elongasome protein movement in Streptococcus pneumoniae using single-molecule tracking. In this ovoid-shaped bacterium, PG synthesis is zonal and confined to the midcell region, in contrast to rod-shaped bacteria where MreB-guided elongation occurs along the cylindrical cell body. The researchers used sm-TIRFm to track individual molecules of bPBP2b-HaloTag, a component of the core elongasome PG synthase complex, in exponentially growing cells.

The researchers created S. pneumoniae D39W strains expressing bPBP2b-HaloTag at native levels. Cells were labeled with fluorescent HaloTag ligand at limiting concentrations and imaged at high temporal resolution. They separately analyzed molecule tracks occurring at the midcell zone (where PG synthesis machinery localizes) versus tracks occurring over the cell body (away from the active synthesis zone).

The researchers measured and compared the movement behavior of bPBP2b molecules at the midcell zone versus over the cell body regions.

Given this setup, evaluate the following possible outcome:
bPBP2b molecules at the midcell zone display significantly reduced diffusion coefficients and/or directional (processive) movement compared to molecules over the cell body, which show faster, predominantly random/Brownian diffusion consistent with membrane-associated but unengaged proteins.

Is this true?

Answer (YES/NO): YES